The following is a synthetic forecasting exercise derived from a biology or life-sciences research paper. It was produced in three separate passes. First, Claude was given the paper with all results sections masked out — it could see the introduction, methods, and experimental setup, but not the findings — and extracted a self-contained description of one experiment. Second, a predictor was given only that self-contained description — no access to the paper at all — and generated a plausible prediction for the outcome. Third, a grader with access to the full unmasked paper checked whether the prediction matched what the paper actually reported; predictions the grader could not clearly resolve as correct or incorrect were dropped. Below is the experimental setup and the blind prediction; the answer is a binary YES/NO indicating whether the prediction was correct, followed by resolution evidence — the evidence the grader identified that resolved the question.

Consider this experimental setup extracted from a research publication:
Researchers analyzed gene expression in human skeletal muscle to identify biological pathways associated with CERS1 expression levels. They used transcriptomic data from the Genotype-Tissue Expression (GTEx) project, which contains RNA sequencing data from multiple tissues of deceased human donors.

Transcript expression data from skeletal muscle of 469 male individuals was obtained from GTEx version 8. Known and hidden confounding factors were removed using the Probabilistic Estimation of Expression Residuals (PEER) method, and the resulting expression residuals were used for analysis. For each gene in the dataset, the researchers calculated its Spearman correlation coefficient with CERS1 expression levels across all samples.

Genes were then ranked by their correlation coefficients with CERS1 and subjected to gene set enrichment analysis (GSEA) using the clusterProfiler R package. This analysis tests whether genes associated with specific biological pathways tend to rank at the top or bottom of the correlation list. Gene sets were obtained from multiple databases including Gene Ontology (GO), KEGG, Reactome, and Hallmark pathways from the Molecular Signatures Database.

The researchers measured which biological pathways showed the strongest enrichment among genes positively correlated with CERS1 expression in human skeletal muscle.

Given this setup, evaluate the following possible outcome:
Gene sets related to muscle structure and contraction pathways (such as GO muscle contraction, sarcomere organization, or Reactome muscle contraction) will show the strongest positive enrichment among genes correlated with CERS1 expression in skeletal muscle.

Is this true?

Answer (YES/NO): YES